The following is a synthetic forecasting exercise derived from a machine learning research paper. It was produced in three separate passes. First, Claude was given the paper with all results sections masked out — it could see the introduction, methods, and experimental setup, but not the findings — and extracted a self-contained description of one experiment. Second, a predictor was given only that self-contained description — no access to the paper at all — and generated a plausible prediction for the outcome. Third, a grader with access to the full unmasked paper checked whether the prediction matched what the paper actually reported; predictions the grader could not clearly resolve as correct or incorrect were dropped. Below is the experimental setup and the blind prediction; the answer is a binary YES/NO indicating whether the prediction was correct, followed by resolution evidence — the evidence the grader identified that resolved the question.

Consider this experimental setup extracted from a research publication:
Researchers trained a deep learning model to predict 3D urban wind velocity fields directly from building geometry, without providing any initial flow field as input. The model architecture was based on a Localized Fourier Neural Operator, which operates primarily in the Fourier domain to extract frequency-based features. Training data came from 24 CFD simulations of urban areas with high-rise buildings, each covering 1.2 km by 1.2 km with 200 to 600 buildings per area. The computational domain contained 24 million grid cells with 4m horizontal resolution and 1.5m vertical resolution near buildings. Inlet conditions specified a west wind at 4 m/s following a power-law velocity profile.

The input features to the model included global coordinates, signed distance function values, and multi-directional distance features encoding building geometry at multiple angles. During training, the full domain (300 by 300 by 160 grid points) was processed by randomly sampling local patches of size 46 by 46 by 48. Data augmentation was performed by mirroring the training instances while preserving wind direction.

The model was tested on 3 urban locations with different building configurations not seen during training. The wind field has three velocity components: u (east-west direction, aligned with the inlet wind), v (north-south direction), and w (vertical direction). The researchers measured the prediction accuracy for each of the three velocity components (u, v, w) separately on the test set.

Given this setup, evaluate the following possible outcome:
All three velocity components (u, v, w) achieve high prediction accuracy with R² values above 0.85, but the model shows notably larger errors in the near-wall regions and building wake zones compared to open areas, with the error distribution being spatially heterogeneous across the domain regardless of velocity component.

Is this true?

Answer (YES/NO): NO